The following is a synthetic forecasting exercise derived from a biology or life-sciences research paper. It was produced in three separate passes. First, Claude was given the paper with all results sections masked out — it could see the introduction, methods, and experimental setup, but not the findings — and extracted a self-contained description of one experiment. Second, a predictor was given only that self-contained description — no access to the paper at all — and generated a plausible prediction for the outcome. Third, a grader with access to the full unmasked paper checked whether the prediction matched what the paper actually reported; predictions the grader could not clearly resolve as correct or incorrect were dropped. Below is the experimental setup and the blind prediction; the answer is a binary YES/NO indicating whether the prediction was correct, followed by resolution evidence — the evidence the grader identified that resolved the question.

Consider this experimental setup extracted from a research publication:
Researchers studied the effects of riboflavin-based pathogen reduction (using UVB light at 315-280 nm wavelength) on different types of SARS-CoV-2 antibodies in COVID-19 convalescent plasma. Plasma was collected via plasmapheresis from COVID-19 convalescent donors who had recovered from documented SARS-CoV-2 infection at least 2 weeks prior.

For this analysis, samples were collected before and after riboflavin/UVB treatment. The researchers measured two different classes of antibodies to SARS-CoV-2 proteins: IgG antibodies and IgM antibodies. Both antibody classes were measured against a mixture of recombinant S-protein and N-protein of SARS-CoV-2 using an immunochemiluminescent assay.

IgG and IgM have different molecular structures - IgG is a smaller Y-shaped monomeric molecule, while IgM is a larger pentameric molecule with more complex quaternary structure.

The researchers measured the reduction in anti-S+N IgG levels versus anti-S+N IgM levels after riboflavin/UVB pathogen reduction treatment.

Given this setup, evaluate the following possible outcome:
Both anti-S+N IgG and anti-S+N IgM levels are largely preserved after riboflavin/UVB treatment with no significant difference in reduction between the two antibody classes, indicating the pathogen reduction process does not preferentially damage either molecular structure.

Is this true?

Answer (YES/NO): NO